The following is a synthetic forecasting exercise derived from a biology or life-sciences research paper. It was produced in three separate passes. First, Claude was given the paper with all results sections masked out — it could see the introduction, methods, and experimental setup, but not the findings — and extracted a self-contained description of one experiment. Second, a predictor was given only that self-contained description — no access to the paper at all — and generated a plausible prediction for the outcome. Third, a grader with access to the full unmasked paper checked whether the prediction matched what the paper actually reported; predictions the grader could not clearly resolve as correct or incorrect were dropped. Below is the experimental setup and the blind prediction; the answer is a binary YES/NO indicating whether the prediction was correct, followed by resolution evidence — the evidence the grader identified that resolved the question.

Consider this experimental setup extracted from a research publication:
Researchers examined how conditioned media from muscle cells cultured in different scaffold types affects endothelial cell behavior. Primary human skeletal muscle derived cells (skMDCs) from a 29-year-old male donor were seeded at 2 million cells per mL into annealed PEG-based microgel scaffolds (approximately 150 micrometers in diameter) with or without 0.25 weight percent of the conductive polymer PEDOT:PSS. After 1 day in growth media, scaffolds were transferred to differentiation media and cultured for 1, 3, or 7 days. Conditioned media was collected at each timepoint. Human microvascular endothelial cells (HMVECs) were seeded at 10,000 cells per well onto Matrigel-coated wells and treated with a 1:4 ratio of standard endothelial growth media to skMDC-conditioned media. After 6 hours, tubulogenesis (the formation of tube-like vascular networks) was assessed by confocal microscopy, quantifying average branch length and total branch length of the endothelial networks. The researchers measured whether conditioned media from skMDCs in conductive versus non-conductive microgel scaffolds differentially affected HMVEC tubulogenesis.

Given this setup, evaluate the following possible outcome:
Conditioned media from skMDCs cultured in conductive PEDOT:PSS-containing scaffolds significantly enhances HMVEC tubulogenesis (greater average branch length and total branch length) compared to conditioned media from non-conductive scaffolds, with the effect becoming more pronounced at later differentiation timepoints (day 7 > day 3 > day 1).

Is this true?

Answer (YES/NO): NO